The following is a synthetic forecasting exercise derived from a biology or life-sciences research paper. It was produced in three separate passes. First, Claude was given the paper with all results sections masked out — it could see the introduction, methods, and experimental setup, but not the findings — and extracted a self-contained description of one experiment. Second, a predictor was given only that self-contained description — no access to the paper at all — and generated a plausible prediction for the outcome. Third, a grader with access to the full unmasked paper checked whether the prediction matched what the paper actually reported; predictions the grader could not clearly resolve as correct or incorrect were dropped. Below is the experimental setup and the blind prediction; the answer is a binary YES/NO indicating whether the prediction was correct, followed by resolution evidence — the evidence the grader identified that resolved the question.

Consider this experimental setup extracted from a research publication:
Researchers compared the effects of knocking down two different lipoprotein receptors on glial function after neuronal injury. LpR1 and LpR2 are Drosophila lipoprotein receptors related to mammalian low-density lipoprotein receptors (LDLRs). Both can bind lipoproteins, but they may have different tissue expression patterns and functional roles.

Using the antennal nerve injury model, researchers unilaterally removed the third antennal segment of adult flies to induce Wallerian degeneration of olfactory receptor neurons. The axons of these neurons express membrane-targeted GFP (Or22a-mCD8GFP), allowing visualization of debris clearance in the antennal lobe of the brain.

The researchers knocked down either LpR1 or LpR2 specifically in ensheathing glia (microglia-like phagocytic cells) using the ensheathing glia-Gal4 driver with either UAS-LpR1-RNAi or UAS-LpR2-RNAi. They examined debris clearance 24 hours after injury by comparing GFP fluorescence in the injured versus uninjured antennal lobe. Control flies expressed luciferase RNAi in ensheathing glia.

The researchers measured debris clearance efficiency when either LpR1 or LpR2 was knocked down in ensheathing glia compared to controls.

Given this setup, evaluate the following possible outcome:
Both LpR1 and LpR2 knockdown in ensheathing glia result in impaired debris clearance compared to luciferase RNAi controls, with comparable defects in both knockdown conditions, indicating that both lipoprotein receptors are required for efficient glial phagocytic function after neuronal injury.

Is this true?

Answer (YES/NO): NO